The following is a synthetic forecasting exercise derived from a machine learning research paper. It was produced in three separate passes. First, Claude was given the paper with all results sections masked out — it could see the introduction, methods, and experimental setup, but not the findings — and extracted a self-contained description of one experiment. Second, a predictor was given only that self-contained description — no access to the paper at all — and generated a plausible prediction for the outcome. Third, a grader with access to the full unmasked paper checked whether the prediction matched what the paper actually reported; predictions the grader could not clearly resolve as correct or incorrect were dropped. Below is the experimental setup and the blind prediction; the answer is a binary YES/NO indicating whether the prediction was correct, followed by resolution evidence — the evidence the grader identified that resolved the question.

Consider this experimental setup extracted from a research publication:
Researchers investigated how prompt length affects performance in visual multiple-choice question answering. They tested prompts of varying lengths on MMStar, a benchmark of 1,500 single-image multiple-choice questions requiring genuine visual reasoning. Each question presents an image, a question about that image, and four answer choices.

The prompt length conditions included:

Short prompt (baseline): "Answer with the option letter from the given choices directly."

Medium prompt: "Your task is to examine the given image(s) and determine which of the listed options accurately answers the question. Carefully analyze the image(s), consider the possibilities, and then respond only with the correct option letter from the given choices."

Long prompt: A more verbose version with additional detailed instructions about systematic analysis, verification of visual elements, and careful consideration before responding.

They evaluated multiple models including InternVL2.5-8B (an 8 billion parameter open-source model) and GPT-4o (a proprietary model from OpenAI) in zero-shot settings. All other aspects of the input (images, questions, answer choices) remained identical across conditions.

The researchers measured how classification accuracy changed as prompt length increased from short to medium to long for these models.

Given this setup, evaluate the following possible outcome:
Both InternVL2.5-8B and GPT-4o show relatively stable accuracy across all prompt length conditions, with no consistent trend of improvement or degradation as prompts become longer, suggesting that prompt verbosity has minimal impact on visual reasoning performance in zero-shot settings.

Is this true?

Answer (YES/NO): NO